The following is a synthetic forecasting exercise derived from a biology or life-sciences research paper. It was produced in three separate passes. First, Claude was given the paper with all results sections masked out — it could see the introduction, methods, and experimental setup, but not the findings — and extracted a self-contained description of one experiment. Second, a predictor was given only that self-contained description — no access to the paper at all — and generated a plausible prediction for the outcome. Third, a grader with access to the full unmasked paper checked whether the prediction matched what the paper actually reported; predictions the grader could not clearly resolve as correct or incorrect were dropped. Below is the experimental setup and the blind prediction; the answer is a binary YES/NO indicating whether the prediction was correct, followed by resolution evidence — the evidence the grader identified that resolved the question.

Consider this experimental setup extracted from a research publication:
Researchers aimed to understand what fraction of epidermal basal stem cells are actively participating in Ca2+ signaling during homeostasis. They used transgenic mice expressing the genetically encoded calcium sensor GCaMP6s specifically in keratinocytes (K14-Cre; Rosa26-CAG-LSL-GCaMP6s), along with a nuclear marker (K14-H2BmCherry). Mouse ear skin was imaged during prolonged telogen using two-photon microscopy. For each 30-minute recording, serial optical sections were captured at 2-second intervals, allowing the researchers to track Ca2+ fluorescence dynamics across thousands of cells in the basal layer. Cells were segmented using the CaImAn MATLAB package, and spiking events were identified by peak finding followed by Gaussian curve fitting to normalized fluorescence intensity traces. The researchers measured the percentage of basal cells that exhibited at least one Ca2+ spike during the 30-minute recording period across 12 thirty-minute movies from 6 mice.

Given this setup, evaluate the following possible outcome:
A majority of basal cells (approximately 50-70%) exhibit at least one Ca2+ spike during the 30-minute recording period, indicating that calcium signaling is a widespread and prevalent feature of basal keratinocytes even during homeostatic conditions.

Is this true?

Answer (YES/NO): NO